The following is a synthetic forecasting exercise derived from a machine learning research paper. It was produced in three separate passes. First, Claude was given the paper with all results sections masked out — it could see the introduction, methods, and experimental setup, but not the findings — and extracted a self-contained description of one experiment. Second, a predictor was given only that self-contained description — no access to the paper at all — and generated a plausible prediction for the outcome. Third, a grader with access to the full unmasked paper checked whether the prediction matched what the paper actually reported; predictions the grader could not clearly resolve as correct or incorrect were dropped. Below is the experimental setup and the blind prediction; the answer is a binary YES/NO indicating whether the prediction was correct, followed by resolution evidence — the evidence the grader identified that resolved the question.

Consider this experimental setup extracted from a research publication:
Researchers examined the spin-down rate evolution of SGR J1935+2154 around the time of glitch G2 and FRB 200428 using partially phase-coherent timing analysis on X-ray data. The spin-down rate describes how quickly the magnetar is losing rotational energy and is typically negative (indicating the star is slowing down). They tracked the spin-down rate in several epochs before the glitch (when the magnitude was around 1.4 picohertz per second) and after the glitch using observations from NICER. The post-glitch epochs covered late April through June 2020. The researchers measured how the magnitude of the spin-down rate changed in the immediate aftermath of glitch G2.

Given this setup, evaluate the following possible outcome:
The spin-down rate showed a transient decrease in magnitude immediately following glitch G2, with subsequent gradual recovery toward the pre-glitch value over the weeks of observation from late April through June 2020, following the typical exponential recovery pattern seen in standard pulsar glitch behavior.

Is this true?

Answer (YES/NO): NO